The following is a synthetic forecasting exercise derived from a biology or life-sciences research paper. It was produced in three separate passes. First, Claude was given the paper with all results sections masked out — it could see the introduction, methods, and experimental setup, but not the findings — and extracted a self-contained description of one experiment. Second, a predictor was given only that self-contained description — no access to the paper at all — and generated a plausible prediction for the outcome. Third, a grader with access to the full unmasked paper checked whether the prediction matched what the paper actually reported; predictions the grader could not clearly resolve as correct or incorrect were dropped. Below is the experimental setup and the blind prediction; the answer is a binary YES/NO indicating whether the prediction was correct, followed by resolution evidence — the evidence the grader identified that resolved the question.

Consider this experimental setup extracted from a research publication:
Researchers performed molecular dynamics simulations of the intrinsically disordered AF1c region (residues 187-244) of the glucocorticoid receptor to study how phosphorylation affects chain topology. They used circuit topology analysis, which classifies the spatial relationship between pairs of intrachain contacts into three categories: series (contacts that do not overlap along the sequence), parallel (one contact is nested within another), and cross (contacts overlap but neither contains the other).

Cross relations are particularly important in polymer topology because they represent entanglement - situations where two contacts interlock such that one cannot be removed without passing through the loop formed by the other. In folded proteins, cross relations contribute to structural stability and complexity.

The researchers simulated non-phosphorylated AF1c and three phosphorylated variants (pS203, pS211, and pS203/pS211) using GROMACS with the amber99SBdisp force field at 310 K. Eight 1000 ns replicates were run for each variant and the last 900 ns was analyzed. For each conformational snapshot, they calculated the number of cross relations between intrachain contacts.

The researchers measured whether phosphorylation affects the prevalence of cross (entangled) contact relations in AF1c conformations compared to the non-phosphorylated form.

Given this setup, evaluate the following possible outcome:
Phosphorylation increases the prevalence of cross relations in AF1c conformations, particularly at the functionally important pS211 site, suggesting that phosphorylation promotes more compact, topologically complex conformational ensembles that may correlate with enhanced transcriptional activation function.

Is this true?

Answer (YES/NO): NO